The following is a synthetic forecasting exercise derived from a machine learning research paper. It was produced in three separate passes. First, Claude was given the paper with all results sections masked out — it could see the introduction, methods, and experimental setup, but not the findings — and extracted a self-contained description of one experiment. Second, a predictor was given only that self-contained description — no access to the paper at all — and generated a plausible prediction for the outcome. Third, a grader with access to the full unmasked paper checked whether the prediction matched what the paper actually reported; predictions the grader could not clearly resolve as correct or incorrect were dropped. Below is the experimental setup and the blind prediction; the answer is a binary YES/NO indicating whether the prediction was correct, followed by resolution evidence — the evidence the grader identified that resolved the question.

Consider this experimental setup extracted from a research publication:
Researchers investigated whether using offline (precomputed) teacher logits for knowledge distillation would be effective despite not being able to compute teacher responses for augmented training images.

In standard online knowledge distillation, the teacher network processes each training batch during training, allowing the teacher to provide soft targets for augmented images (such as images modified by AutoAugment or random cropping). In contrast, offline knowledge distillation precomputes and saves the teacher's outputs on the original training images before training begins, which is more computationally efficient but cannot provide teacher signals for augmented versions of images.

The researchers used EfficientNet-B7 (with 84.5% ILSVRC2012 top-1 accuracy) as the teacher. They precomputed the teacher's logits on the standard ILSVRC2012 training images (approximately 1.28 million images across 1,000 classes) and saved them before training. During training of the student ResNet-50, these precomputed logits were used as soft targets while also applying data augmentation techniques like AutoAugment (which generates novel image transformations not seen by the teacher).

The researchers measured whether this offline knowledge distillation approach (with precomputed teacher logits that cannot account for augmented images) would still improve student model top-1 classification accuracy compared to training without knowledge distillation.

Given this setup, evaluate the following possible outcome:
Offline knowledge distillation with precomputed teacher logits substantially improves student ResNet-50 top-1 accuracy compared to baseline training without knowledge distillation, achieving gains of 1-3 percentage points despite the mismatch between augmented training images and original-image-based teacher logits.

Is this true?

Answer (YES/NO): NO